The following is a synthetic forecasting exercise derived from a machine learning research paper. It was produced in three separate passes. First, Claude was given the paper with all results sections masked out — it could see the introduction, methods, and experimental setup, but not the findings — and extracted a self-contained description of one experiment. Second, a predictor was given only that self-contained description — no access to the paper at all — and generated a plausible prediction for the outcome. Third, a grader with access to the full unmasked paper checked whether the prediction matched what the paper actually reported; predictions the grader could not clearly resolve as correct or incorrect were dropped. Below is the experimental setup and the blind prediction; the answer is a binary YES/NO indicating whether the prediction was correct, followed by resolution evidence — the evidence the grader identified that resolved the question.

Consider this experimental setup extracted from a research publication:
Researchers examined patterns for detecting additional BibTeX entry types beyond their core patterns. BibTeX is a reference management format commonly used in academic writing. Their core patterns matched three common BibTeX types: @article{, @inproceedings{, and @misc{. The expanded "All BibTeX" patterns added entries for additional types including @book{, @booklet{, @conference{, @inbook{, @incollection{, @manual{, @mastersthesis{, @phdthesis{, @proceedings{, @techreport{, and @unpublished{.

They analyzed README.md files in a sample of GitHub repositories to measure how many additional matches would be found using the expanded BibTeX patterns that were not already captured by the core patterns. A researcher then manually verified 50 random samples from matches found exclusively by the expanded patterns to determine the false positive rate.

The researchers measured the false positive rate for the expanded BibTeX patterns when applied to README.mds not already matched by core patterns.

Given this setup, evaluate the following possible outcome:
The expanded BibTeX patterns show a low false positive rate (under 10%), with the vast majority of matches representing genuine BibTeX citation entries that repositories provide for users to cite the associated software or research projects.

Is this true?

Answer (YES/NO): NO